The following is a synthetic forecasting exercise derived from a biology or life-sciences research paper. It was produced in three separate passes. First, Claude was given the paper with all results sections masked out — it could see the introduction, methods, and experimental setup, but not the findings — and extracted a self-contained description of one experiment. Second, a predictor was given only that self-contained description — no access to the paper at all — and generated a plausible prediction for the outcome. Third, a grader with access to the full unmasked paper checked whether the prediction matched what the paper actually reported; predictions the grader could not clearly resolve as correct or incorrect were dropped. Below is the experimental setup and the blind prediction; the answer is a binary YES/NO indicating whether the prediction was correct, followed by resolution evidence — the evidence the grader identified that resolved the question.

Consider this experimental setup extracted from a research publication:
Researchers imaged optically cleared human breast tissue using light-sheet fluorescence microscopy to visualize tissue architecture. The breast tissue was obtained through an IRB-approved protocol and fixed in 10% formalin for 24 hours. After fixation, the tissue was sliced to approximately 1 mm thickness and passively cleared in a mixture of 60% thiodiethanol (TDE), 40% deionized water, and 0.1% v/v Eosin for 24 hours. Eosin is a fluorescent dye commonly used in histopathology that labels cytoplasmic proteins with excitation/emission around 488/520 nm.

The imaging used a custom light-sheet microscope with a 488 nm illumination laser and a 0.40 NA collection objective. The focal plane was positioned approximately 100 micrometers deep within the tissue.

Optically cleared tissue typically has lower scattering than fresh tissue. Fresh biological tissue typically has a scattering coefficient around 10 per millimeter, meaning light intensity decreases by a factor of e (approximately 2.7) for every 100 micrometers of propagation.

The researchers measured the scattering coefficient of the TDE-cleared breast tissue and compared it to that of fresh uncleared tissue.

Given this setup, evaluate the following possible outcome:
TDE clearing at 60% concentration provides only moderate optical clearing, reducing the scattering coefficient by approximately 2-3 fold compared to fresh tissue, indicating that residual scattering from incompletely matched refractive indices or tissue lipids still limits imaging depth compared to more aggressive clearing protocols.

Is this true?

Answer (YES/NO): NO